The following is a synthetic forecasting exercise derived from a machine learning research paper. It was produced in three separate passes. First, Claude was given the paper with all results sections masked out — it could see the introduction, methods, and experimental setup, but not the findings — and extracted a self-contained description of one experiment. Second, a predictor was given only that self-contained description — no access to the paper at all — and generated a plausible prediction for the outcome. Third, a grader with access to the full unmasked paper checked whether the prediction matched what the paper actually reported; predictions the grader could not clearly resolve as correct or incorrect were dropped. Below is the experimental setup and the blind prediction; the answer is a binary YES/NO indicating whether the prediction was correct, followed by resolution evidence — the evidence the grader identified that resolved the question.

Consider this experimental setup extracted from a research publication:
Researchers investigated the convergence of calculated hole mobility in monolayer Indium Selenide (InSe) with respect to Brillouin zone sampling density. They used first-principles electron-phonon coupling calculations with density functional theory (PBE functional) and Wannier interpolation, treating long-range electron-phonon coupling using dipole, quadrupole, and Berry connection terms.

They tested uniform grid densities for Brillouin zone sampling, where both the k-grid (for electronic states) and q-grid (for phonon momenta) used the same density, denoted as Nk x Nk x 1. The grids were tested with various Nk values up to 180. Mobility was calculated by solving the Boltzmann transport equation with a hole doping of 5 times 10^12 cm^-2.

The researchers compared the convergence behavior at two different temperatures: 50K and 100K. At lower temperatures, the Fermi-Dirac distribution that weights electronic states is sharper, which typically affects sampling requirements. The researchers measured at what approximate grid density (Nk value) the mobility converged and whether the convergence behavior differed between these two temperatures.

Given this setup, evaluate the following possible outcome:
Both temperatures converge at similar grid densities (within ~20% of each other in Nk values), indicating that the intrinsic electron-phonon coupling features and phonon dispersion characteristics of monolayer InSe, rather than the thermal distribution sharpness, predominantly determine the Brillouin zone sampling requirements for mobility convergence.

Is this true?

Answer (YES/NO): YES